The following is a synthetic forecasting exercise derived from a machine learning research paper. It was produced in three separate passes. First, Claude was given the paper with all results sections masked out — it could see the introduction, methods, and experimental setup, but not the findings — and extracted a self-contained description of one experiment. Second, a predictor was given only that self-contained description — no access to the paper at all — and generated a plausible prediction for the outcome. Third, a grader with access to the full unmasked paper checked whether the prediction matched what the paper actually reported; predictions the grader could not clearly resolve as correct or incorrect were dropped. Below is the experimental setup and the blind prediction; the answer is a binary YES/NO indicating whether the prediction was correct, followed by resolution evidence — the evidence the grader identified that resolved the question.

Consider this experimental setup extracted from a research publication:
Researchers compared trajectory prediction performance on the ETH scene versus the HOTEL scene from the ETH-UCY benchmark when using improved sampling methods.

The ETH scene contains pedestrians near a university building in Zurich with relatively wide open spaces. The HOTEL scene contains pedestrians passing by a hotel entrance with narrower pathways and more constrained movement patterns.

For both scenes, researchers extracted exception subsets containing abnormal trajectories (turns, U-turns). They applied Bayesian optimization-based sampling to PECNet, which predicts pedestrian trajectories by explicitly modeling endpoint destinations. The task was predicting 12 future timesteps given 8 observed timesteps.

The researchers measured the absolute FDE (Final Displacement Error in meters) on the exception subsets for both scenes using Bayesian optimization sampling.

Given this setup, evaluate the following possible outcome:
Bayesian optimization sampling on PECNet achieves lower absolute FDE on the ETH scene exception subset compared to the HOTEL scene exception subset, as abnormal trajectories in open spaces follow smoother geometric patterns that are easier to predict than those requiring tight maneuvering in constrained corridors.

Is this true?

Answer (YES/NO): NO